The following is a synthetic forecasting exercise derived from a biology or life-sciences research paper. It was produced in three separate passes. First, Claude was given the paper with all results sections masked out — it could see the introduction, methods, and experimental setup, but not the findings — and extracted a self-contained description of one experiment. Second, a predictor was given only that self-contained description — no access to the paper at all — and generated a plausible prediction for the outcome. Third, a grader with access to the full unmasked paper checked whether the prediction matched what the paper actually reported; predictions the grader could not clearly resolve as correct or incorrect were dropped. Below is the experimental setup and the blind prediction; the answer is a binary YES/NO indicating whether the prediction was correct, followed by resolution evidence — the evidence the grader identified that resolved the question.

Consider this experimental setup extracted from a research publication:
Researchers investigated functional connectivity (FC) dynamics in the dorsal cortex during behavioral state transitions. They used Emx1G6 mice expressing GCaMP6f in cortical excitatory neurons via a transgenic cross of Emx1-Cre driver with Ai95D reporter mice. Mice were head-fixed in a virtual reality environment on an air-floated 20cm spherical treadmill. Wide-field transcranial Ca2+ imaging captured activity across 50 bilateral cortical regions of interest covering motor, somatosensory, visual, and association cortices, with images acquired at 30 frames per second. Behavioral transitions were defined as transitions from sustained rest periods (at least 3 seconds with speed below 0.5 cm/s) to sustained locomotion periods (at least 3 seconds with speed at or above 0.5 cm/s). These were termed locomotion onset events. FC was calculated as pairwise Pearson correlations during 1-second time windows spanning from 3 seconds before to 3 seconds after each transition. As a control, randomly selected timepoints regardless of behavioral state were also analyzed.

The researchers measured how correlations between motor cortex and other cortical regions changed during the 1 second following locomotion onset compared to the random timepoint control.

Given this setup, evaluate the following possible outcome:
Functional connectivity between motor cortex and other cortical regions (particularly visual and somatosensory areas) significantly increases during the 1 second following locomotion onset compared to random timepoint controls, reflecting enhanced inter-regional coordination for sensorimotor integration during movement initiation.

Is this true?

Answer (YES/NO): NO